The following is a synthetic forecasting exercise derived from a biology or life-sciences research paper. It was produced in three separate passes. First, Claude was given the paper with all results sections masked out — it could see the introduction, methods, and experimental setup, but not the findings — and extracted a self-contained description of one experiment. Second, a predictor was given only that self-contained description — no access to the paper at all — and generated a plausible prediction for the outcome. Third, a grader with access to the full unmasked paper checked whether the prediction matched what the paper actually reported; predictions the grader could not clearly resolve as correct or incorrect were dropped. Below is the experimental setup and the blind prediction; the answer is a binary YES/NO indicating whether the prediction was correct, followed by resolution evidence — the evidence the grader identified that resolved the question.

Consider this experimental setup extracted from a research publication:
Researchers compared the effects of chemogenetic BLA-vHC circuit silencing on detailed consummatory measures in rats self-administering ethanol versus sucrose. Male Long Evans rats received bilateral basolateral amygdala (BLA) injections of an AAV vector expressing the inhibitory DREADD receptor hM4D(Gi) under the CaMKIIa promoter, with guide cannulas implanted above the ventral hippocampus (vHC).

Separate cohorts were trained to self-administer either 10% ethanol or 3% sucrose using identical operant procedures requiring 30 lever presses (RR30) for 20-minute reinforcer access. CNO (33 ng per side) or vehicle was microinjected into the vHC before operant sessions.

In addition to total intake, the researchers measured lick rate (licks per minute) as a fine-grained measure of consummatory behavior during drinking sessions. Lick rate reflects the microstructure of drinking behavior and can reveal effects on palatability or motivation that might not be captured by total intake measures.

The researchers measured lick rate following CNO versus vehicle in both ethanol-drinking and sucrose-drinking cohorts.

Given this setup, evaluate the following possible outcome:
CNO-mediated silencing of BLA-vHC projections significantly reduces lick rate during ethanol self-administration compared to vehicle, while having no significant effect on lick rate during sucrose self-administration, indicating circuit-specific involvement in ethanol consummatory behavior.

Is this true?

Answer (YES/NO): YES